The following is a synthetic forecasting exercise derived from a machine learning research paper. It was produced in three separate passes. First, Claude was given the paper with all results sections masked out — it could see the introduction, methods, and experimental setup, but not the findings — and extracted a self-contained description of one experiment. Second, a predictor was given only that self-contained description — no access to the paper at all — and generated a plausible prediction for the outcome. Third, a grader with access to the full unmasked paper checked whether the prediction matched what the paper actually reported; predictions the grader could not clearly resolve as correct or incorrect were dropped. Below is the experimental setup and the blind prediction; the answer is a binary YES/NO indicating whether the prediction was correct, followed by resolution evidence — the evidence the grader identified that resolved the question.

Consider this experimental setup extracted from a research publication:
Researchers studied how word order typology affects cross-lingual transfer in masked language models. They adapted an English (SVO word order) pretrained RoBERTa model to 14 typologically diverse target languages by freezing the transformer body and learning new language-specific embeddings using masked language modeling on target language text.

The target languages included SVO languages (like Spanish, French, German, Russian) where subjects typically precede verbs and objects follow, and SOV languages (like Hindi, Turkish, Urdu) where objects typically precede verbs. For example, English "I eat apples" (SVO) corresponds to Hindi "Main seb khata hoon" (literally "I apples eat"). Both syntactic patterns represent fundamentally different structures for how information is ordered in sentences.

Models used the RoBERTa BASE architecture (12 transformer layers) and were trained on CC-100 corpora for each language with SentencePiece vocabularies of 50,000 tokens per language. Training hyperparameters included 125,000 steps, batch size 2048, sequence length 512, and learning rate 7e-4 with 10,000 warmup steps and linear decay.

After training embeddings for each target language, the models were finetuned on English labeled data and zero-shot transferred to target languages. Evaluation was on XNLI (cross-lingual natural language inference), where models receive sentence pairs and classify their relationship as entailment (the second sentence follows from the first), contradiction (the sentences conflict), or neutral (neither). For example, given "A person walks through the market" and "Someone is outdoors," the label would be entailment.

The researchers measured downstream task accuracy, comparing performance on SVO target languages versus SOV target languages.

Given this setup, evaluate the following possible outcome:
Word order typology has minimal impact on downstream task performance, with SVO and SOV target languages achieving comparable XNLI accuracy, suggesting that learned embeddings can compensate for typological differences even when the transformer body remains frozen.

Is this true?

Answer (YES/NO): NO